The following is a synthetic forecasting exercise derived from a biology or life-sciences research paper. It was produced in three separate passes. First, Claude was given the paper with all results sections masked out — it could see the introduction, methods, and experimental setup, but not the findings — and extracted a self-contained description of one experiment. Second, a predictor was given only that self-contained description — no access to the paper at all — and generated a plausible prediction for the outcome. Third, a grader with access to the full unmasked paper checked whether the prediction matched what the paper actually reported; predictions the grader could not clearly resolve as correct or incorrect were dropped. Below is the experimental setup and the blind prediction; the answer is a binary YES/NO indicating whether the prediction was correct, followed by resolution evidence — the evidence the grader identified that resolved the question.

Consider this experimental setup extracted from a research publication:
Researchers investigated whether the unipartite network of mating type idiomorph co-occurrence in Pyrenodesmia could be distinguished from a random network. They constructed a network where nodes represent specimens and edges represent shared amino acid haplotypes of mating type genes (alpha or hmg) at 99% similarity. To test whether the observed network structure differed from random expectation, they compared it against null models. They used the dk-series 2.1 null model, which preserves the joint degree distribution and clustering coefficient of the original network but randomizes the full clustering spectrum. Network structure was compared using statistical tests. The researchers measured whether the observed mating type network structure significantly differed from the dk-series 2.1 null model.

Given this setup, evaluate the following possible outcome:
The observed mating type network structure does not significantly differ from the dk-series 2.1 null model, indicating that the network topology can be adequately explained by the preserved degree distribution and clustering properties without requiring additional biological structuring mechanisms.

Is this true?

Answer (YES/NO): YES